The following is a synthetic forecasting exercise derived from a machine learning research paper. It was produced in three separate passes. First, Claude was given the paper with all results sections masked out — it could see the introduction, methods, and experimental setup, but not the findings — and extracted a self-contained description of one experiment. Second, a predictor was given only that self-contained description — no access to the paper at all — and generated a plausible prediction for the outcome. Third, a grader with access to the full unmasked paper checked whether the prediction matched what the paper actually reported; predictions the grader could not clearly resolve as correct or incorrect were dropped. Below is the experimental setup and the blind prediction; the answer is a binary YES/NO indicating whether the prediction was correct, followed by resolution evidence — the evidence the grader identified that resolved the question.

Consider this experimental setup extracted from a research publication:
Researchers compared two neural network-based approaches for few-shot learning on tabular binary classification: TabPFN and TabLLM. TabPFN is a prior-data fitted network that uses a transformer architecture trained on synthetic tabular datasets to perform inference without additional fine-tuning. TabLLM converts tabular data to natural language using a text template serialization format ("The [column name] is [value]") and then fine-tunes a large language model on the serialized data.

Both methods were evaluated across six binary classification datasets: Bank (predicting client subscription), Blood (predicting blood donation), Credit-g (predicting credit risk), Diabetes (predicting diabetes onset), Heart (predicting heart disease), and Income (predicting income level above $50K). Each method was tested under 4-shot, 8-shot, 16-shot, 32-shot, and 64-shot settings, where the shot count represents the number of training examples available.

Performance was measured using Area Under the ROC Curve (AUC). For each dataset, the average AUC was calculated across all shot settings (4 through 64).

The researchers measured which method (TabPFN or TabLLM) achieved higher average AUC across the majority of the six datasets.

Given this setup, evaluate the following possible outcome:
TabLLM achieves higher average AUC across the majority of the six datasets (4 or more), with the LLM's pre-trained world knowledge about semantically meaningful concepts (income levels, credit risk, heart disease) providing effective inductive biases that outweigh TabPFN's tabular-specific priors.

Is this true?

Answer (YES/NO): NO